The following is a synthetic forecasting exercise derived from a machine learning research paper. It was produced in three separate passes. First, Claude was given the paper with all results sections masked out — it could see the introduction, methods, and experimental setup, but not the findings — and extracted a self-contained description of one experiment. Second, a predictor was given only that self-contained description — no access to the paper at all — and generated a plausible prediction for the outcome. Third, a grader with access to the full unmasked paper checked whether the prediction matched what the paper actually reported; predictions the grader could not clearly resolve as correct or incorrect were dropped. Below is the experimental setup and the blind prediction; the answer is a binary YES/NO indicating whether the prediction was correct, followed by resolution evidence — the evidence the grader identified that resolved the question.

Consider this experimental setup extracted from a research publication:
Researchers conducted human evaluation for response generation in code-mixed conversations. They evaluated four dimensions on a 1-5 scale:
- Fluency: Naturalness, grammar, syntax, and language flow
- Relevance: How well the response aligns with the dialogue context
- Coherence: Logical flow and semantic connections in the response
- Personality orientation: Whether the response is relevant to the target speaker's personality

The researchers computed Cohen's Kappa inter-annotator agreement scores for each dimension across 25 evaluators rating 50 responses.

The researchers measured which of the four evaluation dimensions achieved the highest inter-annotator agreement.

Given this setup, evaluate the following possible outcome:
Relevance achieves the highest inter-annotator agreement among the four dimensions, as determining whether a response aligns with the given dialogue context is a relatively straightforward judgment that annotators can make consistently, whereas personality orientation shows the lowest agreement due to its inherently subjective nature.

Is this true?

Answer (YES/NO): NO